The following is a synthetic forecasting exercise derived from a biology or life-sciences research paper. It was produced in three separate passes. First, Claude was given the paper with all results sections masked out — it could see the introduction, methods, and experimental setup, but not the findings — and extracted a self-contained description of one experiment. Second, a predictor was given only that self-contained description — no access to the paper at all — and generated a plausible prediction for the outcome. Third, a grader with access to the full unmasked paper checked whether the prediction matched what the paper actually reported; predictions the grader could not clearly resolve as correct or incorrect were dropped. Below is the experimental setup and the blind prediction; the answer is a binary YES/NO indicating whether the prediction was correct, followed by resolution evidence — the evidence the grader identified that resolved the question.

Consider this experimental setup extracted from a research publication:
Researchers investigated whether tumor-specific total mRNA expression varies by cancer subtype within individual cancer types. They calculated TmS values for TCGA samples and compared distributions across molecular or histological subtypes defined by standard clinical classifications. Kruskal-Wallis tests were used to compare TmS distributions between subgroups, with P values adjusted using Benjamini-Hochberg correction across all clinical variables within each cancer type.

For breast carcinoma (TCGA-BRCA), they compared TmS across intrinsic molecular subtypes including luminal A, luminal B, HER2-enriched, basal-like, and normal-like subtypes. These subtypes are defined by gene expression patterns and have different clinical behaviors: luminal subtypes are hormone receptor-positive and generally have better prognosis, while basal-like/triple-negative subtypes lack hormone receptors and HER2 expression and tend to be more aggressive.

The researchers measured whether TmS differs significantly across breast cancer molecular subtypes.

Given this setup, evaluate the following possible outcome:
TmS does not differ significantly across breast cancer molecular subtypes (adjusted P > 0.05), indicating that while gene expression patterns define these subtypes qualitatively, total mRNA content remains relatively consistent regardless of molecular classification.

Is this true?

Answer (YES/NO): NO